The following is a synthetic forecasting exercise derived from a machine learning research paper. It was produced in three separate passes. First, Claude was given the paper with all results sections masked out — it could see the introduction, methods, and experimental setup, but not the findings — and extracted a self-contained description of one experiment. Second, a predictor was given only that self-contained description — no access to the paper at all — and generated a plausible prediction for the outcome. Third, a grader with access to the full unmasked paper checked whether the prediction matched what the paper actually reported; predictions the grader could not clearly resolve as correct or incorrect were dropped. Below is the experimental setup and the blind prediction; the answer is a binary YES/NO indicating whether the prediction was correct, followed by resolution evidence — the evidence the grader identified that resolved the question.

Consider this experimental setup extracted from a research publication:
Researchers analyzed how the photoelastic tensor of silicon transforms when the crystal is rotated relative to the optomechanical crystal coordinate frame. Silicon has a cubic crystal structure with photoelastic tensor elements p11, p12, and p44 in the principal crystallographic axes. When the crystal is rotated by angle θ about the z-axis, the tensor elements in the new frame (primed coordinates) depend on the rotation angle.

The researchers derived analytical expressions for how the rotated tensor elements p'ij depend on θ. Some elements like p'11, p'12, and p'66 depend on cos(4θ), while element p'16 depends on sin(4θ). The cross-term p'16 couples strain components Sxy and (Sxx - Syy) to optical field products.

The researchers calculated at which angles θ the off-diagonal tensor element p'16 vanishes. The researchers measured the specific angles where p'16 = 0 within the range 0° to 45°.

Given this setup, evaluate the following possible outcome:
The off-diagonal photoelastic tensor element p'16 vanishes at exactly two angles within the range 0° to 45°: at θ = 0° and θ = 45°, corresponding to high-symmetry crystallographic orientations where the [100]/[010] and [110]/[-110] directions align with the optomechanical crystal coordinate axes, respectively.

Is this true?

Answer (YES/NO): YES